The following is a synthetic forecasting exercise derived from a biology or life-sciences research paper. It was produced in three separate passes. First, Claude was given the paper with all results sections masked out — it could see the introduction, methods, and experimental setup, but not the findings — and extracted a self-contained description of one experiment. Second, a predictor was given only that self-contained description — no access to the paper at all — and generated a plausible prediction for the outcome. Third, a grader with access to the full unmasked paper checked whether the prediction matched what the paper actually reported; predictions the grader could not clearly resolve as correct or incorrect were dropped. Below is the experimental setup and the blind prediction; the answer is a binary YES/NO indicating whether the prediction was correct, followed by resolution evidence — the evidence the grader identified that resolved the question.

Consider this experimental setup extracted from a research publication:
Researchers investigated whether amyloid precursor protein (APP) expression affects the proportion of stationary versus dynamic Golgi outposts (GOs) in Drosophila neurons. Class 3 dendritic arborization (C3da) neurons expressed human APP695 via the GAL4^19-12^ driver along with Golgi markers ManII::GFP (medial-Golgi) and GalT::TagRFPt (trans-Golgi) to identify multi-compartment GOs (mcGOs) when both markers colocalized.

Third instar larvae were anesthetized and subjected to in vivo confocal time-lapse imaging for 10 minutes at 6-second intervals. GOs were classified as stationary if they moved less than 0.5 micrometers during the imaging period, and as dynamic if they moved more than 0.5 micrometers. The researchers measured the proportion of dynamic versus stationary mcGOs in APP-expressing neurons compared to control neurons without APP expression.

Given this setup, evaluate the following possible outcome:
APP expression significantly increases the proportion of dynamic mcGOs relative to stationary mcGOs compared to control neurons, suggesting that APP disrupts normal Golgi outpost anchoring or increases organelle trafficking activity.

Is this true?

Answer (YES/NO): NO